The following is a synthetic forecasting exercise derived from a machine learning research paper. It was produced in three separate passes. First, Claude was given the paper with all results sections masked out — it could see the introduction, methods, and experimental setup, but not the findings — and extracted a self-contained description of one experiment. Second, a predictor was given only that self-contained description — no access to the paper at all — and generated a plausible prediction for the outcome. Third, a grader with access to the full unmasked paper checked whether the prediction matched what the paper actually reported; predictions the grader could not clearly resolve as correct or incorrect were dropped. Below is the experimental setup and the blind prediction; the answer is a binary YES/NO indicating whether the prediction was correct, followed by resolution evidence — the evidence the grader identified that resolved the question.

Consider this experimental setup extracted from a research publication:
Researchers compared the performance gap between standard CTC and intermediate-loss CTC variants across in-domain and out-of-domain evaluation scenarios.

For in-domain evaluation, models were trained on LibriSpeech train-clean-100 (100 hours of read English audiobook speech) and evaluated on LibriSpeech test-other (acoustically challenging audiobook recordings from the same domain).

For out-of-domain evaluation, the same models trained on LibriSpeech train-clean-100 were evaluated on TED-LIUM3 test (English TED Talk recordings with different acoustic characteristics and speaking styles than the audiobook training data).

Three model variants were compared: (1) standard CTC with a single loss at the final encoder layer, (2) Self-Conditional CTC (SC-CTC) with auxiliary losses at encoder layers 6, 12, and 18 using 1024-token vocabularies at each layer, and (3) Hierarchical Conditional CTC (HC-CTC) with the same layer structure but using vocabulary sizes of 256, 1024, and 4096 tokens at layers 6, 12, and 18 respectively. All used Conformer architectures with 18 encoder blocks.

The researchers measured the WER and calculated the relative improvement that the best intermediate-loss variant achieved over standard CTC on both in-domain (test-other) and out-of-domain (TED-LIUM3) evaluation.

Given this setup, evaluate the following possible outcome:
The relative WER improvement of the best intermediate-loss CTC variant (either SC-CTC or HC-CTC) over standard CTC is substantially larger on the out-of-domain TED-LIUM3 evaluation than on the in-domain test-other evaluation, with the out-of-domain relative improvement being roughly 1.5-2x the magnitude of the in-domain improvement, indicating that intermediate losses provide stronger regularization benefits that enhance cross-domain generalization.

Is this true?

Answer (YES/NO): NO